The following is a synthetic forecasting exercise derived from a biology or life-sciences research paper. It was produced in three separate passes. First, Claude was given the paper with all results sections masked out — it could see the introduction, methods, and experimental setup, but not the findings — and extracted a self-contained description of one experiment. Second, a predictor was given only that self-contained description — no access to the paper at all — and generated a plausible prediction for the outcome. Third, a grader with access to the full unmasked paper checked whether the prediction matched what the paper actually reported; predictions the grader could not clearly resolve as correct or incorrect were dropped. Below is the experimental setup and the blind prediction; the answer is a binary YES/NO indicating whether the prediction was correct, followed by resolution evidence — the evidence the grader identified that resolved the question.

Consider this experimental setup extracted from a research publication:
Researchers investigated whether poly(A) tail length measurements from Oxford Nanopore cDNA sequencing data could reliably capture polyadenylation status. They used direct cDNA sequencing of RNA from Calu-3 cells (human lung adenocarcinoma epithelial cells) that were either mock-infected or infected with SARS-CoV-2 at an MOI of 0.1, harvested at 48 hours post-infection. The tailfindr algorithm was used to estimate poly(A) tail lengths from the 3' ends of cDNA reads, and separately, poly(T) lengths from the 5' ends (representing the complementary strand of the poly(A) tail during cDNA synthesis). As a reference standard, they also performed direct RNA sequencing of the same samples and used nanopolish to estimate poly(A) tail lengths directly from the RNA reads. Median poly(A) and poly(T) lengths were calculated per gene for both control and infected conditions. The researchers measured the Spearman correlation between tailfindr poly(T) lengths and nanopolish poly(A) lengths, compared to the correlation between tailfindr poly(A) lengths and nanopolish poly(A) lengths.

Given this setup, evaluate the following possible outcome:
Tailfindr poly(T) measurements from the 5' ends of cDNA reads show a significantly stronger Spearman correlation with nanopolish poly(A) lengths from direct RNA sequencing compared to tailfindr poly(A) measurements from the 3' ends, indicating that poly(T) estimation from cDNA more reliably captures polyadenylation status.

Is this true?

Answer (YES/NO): YES